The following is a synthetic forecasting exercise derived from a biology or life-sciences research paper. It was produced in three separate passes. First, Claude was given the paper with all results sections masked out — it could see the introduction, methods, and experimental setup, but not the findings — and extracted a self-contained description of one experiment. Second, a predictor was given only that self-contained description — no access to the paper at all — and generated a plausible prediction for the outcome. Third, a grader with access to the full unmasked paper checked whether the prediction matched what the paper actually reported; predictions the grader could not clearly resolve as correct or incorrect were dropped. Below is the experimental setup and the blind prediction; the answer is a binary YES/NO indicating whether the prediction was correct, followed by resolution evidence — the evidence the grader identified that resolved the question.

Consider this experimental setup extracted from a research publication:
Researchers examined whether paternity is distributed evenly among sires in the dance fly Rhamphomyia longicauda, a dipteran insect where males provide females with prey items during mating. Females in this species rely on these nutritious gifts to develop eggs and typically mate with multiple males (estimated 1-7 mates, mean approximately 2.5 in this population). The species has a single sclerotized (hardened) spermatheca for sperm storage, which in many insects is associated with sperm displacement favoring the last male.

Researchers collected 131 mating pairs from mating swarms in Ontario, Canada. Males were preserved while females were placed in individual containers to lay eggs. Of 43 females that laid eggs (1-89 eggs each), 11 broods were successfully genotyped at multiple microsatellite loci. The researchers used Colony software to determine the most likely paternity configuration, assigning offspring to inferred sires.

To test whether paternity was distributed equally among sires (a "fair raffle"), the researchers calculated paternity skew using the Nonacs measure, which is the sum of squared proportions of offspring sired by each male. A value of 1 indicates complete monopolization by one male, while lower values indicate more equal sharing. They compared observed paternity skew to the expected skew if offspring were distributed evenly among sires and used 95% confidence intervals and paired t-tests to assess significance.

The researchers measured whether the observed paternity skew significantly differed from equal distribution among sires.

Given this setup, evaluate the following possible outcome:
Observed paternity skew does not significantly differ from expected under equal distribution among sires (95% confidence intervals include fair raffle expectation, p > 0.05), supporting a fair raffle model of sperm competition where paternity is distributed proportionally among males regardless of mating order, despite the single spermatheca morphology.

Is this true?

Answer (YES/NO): NO